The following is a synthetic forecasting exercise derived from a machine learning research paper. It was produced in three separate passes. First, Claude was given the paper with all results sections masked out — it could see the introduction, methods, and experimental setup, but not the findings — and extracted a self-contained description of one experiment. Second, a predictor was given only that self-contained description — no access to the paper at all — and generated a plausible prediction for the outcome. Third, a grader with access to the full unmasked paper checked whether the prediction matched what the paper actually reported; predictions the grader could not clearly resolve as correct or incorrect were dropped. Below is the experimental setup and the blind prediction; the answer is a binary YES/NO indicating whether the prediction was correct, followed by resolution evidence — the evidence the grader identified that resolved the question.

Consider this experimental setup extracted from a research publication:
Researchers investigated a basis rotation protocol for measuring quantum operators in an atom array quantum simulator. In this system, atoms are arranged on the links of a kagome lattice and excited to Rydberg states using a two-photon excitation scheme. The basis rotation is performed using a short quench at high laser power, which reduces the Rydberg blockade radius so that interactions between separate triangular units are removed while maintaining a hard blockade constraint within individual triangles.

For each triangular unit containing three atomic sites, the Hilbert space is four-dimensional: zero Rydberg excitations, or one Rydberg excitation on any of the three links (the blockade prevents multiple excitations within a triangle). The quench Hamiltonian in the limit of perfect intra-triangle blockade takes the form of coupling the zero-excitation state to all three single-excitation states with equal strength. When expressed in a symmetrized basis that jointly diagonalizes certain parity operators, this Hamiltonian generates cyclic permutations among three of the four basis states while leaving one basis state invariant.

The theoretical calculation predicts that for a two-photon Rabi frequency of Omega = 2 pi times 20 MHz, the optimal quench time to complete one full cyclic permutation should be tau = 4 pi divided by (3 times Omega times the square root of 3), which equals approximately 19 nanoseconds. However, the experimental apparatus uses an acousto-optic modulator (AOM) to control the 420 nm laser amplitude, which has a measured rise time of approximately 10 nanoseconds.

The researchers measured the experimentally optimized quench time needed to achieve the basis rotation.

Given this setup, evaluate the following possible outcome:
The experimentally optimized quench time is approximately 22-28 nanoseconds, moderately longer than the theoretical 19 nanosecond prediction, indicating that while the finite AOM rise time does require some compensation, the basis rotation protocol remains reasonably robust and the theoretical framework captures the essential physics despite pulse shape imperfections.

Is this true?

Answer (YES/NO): NO